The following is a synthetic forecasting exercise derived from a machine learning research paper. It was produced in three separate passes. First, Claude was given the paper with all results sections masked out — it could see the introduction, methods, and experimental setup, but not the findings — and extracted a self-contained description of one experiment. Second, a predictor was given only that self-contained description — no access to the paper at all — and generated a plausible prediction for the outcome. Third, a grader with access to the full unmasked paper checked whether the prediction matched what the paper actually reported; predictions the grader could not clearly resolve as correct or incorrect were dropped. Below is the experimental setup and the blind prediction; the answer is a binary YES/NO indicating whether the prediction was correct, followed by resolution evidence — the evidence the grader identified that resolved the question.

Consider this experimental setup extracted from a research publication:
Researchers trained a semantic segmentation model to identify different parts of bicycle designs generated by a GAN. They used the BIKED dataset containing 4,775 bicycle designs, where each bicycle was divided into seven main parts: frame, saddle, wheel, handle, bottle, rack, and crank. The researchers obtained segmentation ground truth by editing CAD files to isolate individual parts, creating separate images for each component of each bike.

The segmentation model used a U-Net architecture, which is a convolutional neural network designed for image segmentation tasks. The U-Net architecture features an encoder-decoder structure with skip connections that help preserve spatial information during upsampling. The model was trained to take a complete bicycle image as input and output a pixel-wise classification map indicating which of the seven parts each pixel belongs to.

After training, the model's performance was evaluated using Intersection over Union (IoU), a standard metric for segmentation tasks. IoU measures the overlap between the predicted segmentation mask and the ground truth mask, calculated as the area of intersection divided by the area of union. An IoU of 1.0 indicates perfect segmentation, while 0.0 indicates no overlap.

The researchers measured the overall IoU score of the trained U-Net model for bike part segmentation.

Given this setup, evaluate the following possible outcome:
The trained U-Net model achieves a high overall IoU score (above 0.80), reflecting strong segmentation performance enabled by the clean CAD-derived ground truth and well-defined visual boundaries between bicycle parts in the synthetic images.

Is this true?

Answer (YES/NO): YES